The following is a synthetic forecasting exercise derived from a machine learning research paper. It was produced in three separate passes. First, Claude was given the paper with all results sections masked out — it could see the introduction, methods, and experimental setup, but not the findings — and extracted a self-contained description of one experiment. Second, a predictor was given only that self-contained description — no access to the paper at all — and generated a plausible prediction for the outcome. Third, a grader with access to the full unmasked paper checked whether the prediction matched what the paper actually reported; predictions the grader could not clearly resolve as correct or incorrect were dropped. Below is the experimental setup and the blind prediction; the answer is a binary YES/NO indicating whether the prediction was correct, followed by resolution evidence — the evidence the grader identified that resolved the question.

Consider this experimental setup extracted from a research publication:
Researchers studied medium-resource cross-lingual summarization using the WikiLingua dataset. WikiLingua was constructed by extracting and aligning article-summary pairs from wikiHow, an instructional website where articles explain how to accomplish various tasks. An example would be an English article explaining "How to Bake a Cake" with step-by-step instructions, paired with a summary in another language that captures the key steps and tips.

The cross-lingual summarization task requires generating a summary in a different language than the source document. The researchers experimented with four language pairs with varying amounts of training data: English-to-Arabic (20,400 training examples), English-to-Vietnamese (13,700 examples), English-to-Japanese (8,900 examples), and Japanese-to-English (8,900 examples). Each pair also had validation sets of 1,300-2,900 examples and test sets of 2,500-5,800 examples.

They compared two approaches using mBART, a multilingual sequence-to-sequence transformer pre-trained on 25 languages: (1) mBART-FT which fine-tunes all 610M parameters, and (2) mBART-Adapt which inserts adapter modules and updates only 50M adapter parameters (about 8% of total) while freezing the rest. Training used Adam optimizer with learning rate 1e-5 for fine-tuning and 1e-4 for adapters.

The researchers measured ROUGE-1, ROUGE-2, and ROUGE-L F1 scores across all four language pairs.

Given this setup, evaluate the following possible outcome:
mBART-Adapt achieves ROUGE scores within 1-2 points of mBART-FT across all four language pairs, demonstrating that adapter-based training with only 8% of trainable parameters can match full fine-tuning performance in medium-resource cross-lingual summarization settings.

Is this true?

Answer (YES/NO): NO